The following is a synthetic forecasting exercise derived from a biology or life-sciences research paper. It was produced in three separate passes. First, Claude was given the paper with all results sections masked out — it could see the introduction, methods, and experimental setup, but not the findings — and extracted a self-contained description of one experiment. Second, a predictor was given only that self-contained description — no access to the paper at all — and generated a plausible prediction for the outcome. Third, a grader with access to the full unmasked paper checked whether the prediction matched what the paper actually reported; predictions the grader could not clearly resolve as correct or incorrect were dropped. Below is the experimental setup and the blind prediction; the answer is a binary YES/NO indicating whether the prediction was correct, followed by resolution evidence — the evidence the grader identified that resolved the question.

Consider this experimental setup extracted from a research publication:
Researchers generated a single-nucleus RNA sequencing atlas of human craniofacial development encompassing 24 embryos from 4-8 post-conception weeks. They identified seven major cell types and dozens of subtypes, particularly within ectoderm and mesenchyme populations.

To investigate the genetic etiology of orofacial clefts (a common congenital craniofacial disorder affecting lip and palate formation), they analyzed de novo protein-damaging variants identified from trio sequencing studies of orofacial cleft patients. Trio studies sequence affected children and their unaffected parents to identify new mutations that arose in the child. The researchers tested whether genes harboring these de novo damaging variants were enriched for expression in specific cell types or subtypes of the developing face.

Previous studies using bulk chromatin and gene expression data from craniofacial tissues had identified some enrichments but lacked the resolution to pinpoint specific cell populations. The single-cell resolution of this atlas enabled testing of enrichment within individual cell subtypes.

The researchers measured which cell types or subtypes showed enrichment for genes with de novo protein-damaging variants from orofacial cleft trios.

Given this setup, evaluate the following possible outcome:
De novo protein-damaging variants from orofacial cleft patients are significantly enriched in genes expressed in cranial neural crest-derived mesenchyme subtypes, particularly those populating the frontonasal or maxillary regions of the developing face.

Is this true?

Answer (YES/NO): NO